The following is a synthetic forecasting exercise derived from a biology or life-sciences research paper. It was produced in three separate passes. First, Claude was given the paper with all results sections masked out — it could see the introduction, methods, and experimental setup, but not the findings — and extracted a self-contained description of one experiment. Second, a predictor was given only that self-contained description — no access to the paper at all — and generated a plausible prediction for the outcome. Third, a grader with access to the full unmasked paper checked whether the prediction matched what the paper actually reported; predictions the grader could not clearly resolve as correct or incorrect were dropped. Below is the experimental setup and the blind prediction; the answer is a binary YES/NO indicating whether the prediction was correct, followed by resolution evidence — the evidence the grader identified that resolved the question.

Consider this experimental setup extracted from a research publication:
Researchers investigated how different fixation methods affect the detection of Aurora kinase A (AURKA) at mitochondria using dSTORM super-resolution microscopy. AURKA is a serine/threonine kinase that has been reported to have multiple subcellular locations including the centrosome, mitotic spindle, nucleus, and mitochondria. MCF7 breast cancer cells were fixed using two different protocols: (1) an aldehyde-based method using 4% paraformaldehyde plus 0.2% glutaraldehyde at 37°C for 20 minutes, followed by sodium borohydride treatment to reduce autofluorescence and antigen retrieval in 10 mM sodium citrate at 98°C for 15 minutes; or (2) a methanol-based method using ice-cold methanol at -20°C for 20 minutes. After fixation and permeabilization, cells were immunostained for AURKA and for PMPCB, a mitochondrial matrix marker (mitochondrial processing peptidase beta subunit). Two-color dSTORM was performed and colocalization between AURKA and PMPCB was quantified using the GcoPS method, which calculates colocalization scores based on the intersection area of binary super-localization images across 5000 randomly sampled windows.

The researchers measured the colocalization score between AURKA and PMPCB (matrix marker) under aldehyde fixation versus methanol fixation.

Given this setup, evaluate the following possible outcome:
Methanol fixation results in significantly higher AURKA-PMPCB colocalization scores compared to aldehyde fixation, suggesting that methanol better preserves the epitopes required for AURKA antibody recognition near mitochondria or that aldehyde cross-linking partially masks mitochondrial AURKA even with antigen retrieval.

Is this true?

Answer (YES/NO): YES